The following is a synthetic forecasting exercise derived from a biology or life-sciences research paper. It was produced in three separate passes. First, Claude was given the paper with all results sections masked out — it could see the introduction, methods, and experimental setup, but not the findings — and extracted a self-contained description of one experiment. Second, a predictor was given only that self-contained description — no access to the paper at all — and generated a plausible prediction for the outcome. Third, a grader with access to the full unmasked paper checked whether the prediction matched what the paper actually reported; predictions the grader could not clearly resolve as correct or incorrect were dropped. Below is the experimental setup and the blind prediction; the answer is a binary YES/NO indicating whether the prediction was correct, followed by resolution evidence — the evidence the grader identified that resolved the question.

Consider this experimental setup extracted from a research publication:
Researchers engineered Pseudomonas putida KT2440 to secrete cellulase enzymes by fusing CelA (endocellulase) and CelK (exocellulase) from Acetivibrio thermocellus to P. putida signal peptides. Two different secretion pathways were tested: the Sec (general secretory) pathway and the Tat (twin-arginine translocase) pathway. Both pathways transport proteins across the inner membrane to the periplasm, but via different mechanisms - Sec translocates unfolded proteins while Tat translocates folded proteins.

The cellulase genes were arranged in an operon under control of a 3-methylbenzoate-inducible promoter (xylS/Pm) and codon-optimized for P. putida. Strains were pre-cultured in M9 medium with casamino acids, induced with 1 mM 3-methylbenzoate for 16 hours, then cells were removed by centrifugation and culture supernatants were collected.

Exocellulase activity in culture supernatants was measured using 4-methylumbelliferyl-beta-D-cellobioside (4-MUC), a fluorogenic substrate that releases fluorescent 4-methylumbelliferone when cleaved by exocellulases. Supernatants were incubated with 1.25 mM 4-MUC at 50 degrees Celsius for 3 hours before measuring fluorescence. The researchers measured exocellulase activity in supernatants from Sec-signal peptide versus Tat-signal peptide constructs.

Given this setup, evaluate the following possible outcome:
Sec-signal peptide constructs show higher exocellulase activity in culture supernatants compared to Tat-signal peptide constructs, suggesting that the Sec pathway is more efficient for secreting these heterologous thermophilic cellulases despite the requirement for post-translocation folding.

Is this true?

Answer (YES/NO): NO